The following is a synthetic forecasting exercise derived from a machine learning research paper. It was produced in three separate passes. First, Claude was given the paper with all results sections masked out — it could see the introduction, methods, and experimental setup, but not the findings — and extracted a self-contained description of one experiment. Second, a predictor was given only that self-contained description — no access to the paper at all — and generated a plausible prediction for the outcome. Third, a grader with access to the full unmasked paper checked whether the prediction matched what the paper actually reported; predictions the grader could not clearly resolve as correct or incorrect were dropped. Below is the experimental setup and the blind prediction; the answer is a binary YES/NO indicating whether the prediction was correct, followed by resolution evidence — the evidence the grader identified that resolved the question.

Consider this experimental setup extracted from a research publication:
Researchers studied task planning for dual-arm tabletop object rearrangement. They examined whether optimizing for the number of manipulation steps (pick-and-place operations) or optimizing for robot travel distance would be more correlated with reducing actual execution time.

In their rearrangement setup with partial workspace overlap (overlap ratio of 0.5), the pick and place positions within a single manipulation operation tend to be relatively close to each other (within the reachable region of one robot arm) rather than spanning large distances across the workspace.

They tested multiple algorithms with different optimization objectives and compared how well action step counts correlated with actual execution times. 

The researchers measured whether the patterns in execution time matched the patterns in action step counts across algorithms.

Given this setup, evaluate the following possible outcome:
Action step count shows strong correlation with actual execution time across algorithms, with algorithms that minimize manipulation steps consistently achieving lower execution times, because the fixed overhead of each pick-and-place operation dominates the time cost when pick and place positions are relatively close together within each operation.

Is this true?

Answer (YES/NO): YES